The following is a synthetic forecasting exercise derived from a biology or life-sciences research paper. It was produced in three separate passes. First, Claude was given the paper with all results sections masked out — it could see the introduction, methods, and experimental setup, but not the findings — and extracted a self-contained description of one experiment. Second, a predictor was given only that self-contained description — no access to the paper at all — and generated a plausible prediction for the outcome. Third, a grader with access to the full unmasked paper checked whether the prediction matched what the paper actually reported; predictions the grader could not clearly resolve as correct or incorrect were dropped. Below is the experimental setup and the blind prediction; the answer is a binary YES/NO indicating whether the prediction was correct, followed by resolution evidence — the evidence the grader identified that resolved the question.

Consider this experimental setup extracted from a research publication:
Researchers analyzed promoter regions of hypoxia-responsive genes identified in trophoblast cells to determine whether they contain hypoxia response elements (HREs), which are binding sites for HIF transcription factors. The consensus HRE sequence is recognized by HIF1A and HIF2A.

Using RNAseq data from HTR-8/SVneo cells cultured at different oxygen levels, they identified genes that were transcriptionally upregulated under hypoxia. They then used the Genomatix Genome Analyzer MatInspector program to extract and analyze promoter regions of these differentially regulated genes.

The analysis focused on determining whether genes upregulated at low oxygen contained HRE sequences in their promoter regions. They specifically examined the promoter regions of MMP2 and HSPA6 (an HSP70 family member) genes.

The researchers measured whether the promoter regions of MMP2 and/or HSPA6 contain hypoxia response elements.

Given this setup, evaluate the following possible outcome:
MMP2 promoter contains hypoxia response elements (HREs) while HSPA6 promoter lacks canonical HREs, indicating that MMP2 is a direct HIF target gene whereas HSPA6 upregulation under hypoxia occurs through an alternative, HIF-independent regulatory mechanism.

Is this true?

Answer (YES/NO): NO